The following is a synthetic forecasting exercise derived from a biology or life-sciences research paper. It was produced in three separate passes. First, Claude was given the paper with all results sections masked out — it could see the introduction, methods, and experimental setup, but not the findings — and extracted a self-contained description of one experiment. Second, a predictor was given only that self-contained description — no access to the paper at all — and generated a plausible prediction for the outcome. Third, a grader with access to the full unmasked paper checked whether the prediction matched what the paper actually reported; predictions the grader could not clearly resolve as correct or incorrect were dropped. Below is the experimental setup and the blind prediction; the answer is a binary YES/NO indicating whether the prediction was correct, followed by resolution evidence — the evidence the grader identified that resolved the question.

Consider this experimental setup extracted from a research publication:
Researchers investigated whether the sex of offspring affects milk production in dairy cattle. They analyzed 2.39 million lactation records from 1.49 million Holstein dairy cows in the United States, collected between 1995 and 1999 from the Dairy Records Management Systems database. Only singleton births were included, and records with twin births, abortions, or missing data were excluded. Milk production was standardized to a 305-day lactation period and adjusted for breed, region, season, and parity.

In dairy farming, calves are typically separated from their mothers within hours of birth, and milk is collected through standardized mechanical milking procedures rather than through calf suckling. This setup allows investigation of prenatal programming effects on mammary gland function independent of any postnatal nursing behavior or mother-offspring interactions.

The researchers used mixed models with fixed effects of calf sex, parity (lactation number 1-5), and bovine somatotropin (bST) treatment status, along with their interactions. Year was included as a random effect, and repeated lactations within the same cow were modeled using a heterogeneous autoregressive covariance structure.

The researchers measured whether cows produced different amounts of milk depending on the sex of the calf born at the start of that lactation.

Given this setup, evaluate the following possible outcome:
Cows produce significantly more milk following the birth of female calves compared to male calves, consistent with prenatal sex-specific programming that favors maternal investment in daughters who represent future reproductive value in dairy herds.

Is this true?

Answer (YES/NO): YES